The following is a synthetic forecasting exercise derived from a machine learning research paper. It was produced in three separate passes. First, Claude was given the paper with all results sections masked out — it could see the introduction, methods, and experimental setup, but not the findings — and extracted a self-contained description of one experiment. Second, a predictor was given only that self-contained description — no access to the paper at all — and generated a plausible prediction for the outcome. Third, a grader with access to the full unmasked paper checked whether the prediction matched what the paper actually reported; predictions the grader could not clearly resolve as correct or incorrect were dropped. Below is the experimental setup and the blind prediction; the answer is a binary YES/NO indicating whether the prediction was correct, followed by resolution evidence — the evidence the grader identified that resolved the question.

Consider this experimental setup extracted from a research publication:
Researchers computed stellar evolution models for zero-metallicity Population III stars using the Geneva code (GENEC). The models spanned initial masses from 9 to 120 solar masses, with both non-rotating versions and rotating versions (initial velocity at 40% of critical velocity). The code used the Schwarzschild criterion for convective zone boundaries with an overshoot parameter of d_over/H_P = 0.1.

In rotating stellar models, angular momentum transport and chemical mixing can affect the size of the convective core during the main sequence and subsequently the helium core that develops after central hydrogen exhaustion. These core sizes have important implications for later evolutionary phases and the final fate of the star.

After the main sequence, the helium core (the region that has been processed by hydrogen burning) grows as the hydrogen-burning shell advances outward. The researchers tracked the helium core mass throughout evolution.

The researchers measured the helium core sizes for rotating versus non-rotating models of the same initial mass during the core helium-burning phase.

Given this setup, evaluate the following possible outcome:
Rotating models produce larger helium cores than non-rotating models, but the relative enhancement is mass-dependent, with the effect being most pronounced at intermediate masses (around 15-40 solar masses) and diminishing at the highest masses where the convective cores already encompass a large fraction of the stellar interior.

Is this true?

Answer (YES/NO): NO